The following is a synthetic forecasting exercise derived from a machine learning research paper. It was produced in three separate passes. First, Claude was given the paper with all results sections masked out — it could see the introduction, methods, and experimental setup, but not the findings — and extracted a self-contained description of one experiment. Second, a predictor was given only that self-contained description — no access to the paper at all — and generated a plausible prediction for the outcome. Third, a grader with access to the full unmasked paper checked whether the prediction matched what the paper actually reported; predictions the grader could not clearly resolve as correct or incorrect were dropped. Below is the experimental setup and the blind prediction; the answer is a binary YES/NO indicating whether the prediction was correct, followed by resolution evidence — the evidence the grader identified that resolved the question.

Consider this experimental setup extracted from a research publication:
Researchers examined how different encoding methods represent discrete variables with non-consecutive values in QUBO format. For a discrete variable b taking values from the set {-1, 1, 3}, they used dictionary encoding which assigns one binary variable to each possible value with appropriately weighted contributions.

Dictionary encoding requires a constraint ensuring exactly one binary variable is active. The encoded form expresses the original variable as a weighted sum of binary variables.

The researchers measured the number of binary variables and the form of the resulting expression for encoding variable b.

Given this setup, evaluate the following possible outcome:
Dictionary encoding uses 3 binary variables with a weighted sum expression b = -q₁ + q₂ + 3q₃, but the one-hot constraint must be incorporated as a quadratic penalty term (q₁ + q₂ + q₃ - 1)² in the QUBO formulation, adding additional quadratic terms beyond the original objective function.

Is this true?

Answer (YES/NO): YES